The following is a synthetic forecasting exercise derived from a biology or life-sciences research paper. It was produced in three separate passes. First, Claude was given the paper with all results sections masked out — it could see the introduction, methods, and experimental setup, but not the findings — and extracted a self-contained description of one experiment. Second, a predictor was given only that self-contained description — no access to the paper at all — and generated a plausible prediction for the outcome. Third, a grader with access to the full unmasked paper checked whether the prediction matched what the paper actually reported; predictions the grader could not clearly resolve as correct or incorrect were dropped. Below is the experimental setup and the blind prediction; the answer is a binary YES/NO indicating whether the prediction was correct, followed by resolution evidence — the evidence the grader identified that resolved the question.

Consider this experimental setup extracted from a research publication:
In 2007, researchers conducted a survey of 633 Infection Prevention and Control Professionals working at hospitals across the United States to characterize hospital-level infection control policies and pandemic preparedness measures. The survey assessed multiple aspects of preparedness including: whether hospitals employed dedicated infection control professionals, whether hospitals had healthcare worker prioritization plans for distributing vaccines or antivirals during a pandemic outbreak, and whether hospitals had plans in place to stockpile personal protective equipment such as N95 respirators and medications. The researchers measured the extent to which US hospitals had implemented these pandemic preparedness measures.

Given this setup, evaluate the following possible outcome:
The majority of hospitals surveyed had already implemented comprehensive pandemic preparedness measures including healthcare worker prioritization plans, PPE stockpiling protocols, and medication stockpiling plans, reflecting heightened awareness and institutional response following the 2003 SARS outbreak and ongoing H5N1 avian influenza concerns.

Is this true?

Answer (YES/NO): YES